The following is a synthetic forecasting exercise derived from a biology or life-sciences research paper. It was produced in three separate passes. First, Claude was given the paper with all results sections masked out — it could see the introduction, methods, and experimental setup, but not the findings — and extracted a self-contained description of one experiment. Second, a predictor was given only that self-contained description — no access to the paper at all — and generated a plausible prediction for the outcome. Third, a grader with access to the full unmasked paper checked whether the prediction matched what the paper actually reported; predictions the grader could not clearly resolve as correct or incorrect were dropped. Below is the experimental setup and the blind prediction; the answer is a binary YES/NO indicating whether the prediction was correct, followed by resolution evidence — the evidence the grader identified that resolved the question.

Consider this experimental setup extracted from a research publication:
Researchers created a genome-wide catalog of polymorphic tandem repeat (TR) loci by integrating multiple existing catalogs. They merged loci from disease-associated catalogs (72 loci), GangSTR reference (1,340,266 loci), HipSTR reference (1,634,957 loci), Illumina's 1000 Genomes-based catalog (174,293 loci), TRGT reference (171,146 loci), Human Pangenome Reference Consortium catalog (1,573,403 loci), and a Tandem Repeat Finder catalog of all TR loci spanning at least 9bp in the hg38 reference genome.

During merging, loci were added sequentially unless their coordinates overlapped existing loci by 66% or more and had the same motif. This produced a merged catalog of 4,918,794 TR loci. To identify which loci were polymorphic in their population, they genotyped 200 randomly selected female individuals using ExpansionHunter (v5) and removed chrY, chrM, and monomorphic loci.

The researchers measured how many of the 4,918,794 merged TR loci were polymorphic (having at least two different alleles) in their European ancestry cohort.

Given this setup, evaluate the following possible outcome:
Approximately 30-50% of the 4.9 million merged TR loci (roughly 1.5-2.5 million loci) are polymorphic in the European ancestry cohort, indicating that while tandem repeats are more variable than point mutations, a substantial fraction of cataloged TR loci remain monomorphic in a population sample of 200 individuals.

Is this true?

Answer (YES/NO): NO